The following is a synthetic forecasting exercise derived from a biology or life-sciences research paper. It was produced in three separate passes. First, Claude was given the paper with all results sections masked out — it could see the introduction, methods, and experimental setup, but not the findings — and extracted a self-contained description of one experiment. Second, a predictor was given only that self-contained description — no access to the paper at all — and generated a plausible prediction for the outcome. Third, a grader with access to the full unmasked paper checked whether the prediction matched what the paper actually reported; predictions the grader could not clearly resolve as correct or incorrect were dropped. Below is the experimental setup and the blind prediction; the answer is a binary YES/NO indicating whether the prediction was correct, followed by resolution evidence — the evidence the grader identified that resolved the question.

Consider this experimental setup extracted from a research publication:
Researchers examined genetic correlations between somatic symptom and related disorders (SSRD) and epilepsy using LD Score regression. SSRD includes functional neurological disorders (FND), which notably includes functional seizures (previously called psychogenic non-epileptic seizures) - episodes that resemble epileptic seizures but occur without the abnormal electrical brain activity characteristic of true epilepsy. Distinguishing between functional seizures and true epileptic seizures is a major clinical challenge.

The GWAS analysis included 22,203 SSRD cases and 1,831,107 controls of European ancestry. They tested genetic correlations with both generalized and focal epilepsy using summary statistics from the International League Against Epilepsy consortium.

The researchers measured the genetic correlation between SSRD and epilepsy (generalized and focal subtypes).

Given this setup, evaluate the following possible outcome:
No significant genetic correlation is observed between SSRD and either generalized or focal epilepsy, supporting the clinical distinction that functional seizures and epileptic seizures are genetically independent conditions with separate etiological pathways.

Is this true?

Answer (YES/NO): YES